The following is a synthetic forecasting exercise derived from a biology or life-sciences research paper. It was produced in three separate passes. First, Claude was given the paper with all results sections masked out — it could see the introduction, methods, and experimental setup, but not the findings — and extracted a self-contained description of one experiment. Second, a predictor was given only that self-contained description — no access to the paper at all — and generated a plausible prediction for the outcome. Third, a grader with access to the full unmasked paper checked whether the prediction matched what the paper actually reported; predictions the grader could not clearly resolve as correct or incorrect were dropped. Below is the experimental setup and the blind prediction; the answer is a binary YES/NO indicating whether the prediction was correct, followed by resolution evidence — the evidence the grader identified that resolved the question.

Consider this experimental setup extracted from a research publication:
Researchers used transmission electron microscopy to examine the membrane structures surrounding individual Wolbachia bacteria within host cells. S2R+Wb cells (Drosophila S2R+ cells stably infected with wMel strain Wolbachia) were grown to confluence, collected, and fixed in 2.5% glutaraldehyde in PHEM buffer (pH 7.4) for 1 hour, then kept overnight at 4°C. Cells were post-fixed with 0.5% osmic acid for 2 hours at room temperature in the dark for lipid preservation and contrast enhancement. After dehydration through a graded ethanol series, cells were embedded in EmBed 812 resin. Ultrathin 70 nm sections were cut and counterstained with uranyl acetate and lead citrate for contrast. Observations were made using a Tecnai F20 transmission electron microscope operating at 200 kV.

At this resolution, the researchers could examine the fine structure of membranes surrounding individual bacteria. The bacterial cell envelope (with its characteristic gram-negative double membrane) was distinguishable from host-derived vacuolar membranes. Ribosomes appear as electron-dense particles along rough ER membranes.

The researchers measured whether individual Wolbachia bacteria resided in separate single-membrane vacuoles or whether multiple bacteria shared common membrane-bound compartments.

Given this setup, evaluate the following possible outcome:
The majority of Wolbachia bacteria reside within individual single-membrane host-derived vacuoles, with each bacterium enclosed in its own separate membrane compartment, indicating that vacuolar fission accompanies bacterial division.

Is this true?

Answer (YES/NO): NO